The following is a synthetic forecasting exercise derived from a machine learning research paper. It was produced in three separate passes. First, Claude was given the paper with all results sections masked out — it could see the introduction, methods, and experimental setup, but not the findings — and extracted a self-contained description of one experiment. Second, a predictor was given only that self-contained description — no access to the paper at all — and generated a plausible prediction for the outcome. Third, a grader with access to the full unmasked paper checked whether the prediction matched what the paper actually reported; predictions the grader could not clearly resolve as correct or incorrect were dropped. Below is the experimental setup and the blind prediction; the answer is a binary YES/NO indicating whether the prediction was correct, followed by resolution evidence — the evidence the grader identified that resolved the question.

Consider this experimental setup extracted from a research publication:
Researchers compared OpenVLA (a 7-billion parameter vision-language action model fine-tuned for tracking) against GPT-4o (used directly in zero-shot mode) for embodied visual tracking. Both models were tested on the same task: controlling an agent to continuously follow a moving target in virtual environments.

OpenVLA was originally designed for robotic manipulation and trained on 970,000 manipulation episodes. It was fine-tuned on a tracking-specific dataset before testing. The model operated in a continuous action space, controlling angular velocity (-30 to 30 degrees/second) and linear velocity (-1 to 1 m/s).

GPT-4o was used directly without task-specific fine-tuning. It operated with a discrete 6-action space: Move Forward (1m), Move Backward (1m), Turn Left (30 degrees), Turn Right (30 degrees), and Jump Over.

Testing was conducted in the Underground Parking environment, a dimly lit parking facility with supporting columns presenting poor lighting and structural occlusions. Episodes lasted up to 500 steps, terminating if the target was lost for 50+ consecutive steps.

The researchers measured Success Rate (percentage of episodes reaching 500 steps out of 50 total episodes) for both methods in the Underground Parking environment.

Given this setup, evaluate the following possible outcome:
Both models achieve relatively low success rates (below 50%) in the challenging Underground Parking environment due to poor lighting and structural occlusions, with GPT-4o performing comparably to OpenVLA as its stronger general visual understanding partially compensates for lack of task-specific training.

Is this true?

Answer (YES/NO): NO